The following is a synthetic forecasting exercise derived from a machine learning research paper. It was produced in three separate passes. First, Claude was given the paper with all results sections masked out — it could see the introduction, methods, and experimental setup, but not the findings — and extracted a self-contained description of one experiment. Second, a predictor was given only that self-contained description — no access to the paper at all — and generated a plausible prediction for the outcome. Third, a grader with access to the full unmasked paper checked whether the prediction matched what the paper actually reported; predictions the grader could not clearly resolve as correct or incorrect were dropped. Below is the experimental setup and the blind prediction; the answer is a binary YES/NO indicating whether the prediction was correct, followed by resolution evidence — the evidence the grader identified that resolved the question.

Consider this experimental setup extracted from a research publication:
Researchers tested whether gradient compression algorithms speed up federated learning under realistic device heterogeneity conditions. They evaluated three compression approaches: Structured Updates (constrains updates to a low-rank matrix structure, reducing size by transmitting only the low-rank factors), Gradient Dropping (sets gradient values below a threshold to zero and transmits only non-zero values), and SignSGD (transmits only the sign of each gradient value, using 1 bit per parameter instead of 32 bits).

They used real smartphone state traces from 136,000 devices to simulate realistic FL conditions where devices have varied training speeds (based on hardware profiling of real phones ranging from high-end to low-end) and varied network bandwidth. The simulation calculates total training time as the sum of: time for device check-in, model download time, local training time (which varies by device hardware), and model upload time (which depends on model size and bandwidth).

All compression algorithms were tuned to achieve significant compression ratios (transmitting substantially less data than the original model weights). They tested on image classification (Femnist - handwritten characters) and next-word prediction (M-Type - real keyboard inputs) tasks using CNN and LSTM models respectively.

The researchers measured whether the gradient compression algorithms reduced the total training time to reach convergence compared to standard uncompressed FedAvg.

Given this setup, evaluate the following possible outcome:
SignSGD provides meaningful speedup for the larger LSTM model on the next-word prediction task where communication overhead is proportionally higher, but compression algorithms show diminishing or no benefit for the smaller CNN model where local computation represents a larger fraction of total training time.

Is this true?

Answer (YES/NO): NO